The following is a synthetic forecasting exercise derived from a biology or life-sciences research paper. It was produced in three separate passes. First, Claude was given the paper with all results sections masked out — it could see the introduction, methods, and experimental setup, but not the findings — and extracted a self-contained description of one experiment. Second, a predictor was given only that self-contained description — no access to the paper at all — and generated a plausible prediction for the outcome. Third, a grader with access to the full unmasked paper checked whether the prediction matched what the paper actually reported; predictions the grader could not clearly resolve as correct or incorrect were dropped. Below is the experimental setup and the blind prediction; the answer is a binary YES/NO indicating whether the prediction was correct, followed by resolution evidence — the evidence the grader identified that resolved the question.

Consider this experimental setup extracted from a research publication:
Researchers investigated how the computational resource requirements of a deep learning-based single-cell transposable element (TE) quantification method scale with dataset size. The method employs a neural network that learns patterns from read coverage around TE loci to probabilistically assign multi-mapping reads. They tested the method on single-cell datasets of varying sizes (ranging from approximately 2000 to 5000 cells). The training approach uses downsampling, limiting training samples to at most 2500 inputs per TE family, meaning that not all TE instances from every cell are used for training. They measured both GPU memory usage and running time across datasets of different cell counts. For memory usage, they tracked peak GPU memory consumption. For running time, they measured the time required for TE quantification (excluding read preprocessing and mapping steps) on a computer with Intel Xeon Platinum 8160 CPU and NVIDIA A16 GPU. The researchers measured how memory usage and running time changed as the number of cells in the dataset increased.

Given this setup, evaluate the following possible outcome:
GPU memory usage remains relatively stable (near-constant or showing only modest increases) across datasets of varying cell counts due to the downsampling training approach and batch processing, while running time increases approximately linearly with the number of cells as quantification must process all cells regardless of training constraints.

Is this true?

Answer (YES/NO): NO